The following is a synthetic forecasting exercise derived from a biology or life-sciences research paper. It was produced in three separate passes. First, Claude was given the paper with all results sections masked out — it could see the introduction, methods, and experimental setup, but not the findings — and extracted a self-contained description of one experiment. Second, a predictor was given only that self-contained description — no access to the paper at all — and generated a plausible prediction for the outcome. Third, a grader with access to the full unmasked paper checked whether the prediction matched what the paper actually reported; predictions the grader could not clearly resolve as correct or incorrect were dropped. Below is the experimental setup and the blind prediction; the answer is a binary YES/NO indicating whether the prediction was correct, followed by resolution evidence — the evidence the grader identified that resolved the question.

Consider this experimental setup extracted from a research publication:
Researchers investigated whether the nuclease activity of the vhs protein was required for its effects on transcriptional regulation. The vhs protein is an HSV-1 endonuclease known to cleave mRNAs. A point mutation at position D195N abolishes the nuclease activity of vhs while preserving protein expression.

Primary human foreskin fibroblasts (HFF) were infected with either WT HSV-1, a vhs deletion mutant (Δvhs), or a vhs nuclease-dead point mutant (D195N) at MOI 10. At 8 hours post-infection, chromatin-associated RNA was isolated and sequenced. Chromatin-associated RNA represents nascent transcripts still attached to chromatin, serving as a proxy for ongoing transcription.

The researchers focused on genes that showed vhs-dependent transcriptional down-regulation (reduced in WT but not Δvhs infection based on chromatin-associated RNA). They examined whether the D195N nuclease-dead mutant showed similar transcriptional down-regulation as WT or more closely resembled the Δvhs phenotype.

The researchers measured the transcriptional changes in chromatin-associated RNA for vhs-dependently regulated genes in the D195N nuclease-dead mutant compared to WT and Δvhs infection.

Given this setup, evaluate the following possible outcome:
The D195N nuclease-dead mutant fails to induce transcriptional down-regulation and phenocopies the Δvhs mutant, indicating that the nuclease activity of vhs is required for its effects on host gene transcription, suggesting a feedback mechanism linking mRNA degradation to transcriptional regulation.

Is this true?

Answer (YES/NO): YES